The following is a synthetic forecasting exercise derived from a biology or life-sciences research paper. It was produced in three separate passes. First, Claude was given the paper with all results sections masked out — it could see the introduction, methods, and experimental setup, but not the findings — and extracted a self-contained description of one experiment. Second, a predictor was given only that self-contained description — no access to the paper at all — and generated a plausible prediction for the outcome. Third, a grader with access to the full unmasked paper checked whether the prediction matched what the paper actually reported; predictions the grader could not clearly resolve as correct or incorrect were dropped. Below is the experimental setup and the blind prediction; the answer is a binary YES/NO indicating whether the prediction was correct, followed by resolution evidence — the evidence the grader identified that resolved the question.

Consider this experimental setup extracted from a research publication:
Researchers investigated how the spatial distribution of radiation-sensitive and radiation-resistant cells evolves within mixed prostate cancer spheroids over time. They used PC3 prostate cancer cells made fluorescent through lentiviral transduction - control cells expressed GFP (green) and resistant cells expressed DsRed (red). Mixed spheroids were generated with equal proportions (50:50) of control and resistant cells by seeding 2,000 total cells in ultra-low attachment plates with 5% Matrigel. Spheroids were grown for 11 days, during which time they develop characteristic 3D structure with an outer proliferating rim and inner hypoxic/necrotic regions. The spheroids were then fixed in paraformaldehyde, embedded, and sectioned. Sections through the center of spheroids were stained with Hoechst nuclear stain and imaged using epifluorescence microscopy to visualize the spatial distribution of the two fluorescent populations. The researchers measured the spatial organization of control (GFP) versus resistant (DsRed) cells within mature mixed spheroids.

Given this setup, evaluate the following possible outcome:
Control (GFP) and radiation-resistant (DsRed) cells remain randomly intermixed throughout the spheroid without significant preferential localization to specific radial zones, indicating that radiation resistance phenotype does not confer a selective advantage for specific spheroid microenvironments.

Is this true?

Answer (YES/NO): NO